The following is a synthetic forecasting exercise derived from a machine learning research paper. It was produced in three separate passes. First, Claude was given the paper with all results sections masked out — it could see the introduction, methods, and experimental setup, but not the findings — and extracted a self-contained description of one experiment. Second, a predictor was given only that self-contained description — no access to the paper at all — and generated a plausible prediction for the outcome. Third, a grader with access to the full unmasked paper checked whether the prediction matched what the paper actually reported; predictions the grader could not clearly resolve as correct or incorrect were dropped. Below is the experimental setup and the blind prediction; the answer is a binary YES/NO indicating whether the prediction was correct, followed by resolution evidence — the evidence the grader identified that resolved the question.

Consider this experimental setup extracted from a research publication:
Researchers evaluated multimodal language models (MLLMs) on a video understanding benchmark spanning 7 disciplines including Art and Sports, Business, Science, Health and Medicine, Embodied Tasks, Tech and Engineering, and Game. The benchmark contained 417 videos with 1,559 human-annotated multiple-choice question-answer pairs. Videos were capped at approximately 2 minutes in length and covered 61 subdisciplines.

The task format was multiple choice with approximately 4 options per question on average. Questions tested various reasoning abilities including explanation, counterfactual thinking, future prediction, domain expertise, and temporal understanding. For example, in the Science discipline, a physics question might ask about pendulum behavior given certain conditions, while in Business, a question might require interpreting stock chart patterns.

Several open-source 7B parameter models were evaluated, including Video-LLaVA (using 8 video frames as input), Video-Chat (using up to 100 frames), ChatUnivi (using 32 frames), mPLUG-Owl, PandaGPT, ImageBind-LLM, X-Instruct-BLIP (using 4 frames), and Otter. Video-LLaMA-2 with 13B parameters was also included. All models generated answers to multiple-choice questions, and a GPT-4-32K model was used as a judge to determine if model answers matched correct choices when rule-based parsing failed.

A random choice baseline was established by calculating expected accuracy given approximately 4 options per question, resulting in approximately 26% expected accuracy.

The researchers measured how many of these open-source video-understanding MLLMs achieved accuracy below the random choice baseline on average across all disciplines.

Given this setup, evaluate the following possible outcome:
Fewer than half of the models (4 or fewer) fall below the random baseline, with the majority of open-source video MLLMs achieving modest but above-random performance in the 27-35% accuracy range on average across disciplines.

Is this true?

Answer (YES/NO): NO